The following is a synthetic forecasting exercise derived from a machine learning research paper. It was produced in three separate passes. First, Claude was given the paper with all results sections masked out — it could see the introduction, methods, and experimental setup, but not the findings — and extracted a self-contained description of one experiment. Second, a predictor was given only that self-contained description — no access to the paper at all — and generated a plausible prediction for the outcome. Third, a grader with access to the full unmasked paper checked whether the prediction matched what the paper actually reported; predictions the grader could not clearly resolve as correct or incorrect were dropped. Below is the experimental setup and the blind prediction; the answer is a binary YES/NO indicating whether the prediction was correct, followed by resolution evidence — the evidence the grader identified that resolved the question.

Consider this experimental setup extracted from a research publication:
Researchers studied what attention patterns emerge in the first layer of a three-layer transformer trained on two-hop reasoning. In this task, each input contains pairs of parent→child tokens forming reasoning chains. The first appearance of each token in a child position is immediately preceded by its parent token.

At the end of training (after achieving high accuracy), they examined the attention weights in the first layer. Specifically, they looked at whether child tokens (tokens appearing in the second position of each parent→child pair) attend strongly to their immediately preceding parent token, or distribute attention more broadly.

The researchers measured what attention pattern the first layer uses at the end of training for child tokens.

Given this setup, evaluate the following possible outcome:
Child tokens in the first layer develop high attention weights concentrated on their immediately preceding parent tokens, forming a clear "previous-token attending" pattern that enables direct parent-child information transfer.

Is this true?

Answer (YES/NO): YES